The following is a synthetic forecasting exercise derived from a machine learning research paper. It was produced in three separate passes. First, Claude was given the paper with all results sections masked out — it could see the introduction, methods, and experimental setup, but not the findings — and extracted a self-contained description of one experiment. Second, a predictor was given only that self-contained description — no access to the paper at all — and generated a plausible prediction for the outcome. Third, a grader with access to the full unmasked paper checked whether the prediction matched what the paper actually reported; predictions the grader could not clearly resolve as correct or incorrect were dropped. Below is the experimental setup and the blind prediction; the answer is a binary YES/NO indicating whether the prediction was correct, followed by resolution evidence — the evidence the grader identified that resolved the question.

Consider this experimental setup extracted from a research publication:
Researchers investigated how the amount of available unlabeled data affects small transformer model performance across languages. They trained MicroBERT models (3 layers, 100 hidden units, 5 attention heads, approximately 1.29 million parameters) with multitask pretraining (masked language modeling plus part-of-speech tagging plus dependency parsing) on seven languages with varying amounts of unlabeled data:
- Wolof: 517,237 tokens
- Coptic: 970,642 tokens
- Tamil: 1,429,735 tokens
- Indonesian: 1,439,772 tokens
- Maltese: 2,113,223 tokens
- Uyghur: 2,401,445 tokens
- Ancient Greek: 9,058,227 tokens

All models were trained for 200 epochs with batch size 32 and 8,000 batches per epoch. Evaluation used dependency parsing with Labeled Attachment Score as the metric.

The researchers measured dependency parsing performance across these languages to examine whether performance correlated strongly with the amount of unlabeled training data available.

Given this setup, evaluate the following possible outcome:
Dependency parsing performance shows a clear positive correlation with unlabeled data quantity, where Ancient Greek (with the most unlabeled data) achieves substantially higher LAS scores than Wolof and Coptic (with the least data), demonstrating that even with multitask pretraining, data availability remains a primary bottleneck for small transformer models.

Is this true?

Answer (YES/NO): NO